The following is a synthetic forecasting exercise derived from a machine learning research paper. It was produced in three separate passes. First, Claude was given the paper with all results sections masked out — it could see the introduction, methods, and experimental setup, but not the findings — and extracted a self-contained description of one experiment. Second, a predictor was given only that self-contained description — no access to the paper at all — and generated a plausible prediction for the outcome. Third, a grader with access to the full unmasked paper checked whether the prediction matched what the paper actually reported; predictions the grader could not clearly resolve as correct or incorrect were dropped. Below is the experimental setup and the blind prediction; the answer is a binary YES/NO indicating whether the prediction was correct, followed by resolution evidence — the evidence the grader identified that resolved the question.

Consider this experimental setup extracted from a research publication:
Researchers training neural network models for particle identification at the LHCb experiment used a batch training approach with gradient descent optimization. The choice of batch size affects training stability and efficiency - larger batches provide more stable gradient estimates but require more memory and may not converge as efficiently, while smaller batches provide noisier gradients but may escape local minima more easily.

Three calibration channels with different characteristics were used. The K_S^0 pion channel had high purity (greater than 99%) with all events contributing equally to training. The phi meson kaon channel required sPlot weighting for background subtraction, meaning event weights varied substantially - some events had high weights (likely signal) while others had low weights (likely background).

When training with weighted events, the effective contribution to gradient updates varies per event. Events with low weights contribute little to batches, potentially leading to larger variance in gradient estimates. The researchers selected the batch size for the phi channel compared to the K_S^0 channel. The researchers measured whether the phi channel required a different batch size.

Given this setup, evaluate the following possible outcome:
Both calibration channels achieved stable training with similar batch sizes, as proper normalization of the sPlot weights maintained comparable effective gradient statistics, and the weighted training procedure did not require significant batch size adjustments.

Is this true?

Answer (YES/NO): NO